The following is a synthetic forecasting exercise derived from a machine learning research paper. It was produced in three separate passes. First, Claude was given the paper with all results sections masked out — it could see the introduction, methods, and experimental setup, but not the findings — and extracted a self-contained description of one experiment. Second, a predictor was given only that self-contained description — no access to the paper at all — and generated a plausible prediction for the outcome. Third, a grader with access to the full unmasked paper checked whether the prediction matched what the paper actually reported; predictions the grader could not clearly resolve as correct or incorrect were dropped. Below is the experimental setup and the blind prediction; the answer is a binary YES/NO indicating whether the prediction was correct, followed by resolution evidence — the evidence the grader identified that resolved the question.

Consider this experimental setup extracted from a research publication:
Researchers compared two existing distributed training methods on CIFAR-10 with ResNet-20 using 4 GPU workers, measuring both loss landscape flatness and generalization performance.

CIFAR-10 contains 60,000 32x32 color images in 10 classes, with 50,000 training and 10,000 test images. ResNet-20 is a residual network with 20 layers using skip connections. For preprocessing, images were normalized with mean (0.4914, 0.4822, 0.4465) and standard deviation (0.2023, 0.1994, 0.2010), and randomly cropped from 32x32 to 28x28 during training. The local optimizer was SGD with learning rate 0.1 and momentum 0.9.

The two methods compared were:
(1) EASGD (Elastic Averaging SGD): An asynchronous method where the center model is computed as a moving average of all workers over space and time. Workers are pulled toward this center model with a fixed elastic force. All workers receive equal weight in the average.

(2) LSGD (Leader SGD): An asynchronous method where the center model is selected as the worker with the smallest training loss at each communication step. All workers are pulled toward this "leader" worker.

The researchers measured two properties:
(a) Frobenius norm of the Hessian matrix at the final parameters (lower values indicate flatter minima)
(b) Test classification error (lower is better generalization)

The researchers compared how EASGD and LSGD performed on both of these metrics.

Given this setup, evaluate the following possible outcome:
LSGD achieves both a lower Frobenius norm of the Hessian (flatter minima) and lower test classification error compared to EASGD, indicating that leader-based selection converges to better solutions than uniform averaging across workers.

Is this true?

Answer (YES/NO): NO